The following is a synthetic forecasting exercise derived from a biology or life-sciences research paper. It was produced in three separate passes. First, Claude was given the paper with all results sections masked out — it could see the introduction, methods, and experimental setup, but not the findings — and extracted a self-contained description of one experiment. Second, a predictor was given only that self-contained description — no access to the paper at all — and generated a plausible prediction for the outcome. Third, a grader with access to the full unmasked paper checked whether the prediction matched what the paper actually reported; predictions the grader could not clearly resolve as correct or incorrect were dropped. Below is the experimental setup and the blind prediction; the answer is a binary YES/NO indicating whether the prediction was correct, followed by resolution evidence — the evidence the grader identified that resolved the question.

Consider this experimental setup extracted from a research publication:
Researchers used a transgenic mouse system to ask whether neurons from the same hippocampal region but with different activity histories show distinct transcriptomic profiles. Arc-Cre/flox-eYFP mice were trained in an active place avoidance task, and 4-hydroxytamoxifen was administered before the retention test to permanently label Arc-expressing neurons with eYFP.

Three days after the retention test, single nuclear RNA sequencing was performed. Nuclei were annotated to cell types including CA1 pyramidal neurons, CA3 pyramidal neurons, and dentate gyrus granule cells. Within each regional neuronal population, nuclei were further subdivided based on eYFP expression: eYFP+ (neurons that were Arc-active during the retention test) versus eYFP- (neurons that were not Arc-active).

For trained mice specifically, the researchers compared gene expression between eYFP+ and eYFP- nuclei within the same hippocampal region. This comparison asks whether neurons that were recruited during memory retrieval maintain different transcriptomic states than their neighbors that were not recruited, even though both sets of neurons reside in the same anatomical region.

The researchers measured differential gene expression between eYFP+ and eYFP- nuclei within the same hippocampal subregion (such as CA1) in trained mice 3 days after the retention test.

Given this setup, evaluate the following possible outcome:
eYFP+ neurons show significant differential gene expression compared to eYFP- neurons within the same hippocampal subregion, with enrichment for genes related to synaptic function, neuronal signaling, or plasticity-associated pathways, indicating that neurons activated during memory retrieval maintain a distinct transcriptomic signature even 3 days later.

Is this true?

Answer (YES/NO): NO